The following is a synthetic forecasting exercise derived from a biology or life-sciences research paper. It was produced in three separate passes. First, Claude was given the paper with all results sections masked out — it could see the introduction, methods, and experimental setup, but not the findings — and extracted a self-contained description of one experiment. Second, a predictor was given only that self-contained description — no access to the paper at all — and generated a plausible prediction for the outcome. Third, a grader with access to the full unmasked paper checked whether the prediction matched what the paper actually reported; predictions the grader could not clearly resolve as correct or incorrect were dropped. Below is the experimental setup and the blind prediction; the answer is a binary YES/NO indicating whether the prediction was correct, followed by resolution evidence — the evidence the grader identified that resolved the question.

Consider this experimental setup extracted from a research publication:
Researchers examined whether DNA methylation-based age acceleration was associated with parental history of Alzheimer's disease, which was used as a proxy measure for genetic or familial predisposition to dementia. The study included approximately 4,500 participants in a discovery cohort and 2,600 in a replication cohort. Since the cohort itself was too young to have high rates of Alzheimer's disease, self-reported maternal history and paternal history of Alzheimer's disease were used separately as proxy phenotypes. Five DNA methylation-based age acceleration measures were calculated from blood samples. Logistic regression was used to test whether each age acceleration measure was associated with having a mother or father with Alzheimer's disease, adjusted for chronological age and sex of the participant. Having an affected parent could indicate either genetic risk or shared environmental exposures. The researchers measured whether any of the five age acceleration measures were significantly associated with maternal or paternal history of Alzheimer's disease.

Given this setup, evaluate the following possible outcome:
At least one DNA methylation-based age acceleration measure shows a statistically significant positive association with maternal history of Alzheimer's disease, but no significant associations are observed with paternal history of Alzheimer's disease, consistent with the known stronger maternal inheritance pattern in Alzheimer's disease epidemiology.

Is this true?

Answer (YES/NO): NO